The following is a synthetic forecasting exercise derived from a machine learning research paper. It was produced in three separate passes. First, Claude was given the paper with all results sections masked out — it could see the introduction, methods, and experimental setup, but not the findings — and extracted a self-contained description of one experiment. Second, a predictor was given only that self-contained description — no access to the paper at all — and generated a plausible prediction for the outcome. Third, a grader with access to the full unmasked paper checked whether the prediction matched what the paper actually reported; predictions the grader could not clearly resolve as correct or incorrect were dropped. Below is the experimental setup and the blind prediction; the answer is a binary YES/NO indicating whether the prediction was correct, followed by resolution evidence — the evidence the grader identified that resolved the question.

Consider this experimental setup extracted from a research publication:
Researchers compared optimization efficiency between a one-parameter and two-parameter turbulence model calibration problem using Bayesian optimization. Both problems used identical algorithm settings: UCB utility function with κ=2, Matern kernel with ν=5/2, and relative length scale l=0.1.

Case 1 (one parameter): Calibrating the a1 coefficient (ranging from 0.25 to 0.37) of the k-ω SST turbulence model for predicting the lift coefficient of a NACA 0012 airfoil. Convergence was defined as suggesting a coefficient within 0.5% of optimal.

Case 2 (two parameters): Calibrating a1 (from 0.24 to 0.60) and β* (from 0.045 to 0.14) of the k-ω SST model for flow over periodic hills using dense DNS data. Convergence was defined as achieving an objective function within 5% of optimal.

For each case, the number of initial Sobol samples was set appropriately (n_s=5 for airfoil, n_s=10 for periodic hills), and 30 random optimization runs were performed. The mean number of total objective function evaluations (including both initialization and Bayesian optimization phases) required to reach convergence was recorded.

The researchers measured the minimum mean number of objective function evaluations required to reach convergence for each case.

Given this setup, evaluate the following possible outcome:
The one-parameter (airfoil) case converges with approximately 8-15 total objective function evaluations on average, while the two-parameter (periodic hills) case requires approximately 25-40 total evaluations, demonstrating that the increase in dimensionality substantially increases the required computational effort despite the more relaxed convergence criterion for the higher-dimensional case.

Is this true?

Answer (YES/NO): NO